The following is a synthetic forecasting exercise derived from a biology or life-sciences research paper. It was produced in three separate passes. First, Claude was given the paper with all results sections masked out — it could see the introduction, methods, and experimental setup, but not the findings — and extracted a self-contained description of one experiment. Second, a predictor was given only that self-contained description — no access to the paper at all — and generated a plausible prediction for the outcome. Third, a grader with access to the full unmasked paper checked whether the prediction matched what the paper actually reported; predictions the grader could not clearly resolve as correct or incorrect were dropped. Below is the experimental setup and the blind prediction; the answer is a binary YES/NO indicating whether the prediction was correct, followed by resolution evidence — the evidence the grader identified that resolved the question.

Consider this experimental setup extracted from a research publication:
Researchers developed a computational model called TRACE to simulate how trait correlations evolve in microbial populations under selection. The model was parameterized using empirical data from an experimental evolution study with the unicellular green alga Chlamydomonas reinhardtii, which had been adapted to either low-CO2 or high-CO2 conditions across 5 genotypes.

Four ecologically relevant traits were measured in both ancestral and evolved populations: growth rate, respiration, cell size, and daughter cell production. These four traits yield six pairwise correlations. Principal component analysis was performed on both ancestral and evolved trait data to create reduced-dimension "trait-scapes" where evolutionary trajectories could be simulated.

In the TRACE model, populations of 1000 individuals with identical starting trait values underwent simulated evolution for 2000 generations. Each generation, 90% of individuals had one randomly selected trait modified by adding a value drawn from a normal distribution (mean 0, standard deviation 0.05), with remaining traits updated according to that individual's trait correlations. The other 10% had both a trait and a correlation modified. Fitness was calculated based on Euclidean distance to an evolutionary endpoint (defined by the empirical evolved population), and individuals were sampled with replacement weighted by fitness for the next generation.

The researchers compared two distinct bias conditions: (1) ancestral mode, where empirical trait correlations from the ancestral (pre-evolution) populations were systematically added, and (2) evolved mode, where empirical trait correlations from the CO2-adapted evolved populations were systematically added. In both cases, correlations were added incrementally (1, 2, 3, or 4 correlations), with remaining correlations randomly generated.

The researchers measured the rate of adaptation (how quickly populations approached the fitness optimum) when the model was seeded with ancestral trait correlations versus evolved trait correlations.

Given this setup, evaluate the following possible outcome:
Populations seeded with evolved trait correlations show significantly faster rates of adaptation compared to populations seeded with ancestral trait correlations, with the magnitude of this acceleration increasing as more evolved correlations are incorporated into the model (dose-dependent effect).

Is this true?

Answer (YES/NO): YES